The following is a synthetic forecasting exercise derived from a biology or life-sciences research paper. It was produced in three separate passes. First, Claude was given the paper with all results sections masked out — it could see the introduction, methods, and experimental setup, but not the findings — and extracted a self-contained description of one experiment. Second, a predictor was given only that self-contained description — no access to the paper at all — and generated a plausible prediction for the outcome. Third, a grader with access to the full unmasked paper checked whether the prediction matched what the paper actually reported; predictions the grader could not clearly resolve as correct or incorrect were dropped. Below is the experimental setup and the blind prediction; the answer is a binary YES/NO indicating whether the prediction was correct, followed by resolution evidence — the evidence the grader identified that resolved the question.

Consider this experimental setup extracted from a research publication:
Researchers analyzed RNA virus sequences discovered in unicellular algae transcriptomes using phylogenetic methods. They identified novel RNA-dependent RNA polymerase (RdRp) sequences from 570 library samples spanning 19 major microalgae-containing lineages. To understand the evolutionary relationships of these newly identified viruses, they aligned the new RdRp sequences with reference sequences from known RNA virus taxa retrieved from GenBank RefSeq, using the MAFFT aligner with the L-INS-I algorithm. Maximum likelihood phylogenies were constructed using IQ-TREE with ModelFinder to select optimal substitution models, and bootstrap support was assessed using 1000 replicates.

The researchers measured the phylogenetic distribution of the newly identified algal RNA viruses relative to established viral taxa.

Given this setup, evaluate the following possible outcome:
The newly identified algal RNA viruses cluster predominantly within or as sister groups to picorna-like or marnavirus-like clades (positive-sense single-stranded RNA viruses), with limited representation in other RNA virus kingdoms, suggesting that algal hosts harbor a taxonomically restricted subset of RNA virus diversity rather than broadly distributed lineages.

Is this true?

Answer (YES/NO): NO